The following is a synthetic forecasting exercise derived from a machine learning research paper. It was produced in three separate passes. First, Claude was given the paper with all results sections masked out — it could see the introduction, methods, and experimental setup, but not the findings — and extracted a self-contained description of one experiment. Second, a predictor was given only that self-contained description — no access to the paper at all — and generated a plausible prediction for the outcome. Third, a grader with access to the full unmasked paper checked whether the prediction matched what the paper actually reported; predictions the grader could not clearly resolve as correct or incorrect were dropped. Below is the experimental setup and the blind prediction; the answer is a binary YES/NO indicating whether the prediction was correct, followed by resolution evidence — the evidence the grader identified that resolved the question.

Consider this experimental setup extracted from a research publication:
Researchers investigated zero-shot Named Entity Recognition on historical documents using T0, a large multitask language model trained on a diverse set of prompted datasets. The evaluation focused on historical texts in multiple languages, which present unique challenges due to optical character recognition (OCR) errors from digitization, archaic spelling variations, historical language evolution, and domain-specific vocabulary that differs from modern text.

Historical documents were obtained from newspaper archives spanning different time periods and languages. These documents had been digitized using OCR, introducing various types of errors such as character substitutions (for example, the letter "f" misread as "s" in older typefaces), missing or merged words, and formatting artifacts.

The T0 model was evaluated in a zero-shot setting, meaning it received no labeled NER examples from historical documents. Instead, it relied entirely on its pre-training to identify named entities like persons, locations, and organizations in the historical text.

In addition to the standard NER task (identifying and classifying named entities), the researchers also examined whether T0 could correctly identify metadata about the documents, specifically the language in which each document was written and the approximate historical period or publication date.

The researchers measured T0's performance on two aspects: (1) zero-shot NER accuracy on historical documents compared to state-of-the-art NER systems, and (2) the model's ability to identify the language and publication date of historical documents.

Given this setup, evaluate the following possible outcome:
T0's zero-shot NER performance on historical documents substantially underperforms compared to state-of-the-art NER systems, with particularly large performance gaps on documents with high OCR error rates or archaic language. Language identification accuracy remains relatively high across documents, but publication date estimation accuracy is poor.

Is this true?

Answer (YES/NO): NO